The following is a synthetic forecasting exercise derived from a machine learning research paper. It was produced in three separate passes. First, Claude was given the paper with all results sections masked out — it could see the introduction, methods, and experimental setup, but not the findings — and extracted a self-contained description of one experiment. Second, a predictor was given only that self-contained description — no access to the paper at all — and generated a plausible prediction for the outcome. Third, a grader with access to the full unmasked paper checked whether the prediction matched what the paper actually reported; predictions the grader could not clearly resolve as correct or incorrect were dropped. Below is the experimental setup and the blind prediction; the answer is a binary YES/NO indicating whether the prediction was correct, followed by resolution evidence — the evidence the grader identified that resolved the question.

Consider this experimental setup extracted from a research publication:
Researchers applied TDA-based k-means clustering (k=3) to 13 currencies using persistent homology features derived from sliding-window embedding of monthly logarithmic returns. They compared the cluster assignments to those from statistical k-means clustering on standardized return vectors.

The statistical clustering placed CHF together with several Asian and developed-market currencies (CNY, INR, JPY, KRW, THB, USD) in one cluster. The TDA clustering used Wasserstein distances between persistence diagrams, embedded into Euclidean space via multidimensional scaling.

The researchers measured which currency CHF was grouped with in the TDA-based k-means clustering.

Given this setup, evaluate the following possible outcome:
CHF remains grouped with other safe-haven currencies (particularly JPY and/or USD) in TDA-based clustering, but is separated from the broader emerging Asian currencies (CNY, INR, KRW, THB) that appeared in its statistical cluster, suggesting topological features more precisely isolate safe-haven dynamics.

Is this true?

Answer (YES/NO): NO